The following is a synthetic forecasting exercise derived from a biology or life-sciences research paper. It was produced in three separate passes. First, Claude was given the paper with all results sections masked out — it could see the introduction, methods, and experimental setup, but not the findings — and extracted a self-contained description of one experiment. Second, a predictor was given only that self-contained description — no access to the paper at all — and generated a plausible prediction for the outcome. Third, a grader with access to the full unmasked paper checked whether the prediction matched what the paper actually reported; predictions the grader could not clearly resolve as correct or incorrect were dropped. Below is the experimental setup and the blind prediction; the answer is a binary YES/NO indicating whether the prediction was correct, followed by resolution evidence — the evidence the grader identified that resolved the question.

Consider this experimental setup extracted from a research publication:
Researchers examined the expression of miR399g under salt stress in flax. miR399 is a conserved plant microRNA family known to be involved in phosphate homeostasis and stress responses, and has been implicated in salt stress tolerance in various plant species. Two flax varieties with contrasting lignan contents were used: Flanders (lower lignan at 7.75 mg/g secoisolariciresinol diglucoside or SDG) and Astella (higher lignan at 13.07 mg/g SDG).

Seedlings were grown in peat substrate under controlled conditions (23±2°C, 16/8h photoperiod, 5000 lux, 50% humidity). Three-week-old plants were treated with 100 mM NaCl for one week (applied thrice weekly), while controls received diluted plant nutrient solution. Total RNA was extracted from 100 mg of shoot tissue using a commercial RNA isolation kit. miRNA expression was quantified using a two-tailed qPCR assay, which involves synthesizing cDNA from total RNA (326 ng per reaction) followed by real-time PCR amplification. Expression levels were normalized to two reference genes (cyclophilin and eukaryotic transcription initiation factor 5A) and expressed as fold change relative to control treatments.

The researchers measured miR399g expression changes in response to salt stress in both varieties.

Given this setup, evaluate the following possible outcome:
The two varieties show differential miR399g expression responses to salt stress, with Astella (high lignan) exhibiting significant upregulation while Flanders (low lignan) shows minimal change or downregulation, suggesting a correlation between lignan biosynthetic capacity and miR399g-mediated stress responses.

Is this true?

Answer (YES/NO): NO